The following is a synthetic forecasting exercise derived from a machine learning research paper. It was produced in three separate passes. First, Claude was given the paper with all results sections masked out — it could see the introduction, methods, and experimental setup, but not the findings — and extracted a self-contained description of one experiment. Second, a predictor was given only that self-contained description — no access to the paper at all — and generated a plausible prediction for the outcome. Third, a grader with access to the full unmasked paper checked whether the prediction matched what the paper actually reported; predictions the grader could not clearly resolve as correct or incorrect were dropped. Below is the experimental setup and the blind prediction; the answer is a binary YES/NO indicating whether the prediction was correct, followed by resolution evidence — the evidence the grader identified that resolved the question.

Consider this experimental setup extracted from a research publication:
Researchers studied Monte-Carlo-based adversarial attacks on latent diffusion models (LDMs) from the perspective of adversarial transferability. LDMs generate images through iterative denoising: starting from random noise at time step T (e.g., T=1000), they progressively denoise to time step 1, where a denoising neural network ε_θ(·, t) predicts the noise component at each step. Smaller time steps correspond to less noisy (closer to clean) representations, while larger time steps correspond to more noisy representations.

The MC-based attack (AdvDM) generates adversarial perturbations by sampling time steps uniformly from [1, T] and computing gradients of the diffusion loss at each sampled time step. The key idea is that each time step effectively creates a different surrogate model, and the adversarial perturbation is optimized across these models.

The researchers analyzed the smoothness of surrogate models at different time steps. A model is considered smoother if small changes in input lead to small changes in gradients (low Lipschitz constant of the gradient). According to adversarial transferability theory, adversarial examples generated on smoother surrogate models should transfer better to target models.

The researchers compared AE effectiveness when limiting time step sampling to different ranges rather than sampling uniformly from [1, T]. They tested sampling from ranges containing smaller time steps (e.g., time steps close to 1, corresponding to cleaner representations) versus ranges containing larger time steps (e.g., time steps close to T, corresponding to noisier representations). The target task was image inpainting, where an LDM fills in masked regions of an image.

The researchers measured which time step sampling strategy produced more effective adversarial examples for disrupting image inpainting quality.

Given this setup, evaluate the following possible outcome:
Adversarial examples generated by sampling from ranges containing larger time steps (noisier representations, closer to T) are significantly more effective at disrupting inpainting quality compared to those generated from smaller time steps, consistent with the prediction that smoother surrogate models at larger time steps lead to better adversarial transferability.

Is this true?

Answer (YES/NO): YES